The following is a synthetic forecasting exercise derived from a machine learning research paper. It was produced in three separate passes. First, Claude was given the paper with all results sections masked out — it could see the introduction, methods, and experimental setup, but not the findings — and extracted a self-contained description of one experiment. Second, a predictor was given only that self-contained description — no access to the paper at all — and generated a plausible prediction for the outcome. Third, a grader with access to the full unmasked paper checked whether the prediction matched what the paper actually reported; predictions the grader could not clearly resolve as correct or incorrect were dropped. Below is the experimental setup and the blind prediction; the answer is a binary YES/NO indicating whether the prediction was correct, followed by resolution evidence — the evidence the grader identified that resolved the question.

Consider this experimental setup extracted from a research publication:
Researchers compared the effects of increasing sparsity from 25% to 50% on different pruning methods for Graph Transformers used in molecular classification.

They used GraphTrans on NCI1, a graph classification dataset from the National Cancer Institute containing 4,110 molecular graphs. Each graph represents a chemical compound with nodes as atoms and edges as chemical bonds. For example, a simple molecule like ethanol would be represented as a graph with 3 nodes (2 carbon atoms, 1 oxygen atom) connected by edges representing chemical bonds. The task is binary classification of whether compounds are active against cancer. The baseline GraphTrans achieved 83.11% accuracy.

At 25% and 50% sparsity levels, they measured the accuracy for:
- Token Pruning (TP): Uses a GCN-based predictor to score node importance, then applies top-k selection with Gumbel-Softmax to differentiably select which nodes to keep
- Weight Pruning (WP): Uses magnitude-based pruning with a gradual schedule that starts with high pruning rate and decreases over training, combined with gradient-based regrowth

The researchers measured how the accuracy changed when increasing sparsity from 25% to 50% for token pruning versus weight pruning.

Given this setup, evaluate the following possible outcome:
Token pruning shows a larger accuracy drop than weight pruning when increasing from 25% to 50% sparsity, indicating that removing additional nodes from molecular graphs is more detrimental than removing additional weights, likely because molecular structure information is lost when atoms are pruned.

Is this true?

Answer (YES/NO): NO